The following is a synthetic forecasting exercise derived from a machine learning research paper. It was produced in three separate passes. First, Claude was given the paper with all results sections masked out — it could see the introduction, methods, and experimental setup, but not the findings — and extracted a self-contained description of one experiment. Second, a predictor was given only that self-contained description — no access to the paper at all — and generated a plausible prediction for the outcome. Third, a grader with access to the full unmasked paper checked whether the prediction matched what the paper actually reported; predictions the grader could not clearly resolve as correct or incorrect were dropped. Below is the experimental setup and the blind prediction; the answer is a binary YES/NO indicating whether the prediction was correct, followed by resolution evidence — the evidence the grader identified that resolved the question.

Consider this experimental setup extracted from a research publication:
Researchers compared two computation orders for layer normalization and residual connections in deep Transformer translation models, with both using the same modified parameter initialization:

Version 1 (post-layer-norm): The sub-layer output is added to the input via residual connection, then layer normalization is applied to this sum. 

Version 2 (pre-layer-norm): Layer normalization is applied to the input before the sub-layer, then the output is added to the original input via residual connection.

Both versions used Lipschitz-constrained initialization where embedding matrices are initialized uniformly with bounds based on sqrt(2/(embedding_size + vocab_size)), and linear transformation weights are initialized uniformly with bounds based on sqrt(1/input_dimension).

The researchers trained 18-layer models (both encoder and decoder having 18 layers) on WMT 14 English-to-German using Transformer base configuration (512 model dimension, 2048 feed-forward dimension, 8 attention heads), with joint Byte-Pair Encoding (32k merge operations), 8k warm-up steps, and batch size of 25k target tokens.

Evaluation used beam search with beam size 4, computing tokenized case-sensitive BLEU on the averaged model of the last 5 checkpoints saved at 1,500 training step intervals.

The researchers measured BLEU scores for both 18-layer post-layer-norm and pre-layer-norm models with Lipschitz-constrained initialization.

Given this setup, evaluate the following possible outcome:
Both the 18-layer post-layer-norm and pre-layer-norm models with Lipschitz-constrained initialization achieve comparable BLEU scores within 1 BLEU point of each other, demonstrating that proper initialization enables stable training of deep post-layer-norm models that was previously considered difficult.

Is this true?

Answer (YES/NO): YES